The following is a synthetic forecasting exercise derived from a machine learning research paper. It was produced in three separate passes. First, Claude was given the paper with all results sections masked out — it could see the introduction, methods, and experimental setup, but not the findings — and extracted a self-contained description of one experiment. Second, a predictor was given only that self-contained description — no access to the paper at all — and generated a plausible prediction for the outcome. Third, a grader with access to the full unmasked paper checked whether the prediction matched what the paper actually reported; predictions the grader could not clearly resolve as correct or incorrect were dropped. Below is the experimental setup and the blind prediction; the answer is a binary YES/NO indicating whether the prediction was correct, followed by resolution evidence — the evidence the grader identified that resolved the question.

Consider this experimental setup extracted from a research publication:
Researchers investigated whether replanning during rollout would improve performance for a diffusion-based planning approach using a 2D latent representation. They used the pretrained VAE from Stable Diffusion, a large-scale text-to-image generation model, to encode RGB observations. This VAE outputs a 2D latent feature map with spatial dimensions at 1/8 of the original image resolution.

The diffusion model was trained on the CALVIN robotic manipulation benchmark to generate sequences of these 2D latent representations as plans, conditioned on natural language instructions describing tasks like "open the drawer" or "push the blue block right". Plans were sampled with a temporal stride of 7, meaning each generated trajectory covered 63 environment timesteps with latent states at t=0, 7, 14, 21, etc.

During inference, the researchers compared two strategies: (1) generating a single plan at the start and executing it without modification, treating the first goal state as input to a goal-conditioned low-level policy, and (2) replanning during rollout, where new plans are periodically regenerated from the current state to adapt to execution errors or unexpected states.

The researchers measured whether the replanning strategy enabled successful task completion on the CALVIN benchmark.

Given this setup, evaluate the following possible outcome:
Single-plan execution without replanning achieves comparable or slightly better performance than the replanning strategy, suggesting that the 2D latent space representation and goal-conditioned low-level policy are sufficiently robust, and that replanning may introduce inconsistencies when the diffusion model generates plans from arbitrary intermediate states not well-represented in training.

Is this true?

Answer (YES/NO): NO